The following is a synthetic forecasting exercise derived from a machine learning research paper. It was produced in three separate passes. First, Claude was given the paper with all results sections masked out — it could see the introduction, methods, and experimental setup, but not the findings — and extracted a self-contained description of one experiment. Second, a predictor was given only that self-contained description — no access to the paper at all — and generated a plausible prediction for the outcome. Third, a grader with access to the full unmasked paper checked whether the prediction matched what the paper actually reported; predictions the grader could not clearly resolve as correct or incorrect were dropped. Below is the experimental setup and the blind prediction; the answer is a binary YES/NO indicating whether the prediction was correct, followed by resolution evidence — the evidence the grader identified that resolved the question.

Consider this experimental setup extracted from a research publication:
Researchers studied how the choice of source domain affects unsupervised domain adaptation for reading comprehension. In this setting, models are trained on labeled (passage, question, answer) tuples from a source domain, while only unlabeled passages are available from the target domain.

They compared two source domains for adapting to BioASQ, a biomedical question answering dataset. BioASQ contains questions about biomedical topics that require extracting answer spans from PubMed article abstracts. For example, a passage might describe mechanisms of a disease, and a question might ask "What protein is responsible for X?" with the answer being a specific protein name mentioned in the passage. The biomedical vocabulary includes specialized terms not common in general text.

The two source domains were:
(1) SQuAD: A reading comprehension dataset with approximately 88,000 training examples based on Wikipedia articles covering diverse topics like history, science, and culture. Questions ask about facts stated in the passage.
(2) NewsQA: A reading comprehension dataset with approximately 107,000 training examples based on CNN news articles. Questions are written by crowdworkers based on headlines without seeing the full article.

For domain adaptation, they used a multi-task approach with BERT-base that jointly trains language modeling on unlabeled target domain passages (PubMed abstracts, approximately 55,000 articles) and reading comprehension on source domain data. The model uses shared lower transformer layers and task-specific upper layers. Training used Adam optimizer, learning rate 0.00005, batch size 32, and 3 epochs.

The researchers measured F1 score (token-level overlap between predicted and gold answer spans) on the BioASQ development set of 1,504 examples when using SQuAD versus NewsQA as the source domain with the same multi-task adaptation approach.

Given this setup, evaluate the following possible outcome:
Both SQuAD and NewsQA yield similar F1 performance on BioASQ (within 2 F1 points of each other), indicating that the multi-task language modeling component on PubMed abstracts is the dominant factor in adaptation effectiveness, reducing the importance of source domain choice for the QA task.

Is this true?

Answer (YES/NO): NO